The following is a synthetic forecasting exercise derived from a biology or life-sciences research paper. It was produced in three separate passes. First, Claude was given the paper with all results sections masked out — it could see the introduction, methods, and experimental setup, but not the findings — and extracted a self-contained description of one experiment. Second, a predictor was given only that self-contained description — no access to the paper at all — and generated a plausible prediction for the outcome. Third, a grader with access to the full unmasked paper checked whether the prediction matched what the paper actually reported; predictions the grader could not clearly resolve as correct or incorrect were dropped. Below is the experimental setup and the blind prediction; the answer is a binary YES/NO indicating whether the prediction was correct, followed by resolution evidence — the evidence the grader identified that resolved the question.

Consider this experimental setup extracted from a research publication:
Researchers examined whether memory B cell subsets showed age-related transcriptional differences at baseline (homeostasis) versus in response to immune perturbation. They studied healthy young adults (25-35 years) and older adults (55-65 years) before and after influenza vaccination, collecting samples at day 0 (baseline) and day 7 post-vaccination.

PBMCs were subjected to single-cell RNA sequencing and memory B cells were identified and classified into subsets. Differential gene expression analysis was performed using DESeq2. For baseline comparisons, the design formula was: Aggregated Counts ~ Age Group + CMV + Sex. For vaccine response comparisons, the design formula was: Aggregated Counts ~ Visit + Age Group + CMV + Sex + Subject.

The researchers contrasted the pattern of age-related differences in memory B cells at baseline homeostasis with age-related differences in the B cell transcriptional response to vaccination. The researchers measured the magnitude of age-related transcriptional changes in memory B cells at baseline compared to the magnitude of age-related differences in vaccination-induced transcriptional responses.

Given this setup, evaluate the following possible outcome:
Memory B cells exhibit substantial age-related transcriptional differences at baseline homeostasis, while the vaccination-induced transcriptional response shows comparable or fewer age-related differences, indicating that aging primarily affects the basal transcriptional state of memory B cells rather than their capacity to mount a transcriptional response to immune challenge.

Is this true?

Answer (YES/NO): NO